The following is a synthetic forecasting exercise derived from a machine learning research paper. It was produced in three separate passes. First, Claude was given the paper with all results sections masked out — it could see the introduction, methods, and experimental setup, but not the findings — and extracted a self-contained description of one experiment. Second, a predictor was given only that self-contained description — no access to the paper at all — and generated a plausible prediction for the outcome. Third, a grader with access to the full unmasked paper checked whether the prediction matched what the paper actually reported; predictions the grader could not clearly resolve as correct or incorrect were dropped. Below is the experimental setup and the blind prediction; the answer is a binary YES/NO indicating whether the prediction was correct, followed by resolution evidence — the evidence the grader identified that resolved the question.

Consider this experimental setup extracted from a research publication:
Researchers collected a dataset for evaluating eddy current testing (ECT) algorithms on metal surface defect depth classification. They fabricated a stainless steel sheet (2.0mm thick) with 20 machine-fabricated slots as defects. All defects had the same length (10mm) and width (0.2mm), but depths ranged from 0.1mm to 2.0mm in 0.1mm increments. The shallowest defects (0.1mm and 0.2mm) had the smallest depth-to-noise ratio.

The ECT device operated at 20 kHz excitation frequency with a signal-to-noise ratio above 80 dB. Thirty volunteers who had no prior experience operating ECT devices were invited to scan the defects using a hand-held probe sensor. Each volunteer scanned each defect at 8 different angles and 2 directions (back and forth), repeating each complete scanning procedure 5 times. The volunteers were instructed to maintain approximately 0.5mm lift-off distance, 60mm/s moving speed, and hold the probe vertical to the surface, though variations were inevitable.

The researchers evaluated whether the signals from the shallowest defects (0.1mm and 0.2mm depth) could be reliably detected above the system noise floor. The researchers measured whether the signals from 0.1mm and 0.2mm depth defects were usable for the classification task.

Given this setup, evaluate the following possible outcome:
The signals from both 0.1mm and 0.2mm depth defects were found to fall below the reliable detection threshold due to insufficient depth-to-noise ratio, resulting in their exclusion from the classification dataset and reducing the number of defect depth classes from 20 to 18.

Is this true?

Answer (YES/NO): YES